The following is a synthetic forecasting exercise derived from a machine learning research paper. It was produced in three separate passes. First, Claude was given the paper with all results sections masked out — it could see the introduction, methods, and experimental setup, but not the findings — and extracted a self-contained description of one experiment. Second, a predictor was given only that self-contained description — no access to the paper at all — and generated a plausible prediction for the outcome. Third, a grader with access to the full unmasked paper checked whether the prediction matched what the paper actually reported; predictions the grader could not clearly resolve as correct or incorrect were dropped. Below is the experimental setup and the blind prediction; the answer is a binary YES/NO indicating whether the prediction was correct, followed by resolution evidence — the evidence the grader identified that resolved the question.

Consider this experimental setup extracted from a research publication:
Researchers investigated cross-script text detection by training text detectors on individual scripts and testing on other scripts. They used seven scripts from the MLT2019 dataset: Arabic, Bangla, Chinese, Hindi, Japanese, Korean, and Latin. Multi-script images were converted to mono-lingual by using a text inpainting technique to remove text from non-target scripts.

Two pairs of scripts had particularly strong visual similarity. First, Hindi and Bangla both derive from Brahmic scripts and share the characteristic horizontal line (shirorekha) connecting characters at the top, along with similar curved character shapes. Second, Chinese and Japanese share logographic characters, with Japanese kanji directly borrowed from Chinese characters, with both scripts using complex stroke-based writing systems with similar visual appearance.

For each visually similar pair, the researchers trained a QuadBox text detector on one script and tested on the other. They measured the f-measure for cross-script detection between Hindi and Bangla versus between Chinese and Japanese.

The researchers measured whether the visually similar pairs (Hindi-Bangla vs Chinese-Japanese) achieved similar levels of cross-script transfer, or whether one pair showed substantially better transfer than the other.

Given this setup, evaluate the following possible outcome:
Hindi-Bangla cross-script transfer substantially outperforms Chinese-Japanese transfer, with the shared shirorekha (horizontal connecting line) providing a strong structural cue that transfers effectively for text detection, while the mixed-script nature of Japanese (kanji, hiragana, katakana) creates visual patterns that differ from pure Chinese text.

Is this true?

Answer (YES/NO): YES